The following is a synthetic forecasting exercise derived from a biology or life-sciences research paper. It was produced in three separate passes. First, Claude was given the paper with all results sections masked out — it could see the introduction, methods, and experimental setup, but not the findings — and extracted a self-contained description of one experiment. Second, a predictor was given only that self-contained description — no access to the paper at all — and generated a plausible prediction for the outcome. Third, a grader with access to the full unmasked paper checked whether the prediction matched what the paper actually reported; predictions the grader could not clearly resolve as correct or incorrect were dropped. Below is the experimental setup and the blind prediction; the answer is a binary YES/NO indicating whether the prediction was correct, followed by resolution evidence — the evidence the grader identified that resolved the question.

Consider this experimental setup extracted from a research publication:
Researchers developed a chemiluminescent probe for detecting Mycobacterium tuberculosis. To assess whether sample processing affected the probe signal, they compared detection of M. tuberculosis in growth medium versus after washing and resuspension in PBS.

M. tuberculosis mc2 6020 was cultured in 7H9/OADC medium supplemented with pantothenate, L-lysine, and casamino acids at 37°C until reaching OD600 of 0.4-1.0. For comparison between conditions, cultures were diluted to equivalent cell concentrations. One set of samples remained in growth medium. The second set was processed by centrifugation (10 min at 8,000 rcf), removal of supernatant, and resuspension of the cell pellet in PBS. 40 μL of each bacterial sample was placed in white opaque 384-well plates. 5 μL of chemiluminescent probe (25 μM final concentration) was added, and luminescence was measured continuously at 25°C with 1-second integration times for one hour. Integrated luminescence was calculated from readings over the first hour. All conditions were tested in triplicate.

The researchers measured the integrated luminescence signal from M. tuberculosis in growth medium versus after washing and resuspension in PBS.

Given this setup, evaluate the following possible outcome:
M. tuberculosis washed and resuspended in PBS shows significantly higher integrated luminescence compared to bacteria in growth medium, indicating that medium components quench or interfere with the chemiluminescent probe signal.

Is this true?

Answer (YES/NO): NO